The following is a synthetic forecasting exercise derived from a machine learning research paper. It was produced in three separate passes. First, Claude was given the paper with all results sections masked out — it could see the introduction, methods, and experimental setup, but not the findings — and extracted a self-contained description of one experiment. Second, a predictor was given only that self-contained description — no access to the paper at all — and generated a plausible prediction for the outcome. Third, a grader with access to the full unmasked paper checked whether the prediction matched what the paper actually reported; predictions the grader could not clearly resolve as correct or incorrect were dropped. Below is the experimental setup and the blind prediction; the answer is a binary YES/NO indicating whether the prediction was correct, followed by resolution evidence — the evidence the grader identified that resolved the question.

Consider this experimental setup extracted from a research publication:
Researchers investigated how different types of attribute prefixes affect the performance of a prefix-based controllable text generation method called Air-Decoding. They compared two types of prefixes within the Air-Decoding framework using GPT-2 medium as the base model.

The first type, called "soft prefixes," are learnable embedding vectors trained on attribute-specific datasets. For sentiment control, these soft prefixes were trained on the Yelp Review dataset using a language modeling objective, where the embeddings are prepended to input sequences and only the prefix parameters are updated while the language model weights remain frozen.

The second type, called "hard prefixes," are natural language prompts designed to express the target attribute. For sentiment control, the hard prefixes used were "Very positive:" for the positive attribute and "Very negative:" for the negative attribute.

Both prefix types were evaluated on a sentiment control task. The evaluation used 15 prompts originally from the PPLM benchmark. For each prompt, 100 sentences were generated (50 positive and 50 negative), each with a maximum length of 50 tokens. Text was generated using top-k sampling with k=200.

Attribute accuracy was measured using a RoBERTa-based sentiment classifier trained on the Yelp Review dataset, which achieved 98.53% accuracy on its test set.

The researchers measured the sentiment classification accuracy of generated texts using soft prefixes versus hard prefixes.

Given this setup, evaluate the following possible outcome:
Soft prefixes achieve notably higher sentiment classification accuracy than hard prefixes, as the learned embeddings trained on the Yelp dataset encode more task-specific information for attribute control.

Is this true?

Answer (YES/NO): NO